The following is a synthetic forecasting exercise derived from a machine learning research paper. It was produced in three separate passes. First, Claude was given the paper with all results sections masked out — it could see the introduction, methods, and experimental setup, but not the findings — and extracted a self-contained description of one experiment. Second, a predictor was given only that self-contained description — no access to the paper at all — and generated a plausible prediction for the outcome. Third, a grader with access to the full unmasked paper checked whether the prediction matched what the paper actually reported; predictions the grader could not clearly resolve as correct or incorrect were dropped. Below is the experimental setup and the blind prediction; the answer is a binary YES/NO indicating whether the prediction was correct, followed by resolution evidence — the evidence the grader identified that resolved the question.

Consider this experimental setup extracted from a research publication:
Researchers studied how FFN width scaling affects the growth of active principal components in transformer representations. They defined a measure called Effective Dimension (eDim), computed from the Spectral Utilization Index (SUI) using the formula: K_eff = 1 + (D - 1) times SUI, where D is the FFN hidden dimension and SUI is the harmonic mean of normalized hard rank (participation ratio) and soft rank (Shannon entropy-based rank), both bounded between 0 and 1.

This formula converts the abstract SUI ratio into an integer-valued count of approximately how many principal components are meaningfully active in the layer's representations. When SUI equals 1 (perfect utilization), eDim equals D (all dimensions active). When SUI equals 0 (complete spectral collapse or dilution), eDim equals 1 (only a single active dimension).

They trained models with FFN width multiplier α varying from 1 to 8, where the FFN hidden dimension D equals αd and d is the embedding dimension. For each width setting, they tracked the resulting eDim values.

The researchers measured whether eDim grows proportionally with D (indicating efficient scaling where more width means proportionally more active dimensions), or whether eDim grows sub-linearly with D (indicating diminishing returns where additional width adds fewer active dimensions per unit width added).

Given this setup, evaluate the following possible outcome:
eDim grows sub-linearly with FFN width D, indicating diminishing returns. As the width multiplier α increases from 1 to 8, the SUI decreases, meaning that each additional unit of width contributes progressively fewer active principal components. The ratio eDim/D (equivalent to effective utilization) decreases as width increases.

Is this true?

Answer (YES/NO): YES